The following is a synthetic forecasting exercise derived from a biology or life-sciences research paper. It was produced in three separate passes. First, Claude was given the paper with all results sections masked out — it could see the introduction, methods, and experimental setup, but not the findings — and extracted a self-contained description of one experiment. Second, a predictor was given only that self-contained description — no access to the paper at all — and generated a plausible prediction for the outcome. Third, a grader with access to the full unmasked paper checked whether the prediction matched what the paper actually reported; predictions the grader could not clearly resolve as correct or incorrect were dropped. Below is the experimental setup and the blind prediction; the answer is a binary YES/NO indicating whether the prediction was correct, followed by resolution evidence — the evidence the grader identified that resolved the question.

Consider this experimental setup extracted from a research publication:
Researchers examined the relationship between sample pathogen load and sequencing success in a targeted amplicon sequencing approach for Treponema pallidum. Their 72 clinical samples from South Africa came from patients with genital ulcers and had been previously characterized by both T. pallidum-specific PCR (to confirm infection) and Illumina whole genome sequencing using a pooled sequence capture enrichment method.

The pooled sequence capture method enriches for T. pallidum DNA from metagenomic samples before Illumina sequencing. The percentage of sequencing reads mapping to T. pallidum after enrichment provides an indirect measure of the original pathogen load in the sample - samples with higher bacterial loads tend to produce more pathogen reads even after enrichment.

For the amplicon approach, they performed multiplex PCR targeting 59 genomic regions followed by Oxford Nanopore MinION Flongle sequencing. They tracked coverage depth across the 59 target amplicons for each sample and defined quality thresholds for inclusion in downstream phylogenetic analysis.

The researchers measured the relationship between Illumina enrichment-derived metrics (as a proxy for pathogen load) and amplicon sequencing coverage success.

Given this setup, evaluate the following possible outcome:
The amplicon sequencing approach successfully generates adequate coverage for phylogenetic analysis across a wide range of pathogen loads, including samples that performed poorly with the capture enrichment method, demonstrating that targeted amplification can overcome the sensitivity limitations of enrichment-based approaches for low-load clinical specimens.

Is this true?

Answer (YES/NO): NO